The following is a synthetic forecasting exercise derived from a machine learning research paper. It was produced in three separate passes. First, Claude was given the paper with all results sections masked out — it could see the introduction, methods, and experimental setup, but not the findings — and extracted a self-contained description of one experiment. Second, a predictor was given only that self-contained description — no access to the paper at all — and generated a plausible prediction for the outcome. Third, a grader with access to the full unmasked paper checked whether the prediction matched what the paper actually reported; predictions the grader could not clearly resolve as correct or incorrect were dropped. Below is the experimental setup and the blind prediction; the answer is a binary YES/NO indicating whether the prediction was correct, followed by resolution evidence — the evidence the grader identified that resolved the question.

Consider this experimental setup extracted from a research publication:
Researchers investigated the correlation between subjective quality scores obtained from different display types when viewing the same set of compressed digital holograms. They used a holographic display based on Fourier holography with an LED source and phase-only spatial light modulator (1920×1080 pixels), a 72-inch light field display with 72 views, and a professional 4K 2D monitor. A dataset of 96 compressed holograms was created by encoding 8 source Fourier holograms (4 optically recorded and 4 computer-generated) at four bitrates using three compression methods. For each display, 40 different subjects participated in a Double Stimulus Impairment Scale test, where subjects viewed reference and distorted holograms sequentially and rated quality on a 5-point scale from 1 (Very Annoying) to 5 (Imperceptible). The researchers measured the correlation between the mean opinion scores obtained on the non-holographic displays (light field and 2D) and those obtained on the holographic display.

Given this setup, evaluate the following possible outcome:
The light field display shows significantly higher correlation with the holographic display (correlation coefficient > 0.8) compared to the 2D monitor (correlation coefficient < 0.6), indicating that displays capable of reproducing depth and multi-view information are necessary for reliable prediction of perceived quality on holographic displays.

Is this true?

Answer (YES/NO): NO